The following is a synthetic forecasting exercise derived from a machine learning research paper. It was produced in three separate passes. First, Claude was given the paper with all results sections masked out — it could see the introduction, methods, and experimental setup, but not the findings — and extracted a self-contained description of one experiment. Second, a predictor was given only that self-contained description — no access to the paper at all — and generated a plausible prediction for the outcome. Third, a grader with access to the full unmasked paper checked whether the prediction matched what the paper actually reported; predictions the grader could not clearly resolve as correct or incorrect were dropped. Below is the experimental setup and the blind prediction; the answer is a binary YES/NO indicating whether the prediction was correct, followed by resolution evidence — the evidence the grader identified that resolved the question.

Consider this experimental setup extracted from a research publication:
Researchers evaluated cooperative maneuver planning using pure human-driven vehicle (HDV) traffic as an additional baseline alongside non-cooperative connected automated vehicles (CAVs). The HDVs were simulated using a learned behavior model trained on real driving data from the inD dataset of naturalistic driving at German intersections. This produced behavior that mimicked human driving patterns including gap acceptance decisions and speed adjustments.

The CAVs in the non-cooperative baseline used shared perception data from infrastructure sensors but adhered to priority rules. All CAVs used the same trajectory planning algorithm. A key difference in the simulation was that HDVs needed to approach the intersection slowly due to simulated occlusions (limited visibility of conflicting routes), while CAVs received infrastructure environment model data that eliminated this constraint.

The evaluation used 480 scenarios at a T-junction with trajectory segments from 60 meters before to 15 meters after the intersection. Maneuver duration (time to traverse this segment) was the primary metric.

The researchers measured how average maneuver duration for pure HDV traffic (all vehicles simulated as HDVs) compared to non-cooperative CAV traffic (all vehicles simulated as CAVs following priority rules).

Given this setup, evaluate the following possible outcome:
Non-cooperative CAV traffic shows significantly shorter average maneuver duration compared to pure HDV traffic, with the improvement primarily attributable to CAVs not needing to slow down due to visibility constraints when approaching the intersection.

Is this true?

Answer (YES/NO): YES